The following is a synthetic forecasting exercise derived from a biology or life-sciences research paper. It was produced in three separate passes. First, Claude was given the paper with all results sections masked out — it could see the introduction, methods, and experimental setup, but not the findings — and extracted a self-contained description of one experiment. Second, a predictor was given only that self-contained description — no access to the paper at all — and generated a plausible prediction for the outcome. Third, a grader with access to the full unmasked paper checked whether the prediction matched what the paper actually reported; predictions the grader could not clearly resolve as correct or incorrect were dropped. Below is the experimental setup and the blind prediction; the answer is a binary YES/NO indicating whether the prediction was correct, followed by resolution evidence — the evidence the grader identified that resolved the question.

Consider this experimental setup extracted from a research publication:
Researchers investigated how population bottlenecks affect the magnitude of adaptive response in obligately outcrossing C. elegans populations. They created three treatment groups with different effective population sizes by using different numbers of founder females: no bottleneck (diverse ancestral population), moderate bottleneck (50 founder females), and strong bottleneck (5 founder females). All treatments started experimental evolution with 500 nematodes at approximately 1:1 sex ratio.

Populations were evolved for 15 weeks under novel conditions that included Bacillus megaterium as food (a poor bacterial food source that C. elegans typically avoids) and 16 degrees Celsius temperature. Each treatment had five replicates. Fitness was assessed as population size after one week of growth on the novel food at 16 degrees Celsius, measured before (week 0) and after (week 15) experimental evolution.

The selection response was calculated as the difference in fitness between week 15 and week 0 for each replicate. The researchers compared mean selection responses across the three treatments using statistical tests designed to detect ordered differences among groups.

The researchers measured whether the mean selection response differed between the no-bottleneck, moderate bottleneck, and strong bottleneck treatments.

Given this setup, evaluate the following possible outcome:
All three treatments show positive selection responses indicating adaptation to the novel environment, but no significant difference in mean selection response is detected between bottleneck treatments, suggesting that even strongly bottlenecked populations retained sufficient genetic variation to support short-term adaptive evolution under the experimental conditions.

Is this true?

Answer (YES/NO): YES